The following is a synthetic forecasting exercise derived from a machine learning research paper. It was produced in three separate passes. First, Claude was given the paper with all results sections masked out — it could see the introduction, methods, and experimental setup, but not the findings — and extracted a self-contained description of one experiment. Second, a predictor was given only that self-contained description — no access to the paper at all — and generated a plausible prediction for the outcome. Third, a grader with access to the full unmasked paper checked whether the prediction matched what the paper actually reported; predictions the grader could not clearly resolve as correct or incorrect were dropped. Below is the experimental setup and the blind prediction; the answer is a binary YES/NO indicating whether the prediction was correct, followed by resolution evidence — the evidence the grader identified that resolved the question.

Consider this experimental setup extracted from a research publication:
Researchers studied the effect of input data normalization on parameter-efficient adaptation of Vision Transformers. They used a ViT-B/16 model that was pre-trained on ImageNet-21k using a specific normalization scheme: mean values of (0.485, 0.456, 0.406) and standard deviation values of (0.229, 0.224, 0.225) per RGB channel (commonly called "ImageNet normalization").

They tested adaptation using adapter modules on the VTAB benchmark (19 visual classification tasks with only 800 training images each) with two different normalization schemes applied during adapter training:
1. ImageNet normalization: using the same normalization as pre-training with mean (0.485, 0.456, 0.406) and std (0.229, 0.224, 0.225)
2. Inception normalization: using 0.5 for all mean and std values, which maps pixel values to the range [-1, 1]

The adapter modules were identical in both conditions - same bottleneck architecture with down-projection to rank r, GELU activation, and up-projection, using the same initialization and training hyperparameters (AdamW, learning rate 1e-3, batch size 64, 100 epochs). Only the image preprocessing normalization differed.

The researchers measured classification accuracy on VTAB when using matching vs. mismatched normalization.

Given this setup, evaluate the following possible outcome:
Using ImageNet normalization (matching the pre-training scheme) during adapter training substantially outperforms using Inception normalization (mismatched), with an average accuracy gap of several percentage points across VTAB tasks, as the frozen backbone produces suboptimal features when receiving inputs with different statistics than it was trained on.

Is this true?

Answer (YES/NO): YES